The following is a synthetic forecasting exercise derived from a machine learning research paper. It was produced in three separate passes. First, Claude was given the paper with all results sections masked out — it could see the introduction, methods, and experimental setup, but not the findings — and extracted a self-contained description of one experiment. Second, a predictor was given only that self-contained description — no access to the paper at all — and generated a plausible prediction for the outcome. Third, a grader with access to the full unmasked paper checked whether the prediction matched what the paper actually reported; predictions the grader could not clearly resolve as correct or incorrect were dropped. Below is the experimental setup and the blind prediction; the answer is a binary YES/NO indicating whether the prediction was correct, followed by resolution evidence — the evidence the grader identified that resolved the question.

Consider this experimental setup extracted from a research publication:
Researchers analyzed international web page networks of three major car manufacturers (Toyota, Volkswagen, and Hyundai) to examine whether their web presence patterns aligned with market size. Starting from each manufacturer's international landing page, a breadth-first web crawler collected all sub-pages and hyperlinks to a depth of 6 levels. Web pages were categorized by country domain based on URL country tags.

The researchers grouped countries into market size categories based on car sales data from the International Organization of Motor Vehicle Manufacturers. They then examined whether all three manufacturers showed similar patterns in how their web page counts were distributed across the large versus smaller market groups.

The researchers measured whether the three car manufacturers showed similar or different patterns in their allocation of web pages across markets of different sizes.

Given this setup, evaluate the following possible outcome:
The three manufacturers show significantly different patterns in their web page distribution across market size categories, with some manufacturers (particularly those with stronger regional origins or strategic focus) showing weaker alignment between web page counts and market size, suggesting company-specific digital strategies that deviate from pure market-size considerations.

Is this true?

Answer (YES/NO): NO